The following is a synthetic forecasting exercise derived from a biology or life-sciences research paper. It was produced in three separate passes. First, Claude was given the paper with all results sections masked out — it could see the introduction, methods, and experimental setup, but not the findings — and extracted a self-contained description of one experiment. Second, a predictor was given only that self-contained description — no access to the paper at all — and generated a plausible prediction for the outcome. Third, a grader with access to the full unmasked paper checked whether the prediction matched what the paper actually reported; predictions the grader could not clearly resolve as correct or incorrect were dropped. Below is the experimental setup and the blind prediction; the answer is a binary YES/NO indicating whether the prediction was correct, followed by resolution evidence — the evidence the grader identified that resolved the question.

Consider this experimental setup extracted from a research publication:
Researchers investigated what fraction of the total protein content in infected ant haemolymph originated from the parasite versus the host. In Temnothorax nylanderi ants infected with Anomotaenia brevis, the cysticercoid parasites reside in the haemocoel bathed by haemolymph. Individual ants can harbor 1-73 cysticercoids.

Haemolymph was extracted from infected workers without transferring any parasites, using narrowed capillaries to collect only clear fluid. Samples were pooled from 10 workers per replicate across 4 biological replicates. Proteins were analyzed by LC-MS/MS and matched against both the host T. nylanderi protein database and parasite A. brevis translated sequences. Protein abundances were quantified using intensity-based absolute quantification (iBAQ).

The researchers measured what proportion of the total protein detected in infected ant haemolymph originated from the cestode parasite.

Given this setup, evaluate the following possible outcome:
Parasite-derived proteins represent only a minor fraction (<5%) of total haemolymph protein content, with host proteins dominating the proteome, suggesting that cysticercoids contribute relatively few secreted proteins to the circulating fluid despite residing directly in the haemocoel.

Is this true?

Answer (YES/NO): NO